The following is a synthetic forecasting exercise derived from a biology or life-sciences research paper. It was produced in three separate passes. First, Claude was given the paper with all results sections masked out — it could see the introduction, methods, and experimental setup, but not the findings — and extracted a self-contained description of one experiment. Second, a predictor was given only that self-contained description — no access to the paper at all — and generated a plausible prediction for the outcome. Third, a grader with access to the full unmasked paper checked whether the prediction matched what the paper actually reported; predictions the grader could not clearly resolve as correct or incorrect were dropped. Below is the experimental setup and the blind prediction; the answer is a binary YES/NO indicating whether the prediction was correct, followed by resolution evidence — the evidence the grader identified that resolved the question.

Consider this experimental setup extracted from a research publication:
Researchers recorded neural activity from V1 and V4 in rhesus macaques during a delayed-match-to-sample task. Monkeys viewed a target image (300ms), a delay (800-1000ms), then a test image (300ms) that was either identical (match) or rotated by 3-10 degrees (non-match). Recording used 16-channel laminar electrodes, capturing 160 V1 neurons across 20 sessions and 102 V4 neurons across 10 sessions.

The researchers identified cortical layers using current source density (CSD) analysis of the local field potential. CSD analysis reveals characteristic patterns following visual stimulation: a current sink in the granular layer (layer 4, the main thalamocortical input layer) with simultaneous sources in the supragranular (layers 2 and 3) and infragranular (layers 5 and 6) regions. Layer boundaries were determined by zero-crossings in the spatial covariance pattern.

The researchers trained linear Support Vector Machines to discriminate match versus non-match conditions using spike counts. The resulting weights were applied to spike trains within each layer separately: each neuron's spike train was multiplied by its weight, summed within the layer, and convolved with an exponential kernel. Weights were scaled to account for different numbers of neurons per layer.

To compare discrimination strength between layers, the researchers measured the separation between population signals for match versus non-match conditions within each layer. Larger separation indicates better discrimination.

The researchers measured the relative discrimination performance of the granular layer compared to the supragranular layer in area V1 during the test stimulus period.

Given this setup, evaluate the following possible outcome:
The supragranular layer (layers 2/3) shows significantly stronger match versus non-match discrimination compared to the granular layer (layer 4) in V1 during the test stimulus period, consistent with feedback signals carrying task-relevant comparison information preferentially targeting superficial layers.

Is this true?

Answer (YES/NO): YES